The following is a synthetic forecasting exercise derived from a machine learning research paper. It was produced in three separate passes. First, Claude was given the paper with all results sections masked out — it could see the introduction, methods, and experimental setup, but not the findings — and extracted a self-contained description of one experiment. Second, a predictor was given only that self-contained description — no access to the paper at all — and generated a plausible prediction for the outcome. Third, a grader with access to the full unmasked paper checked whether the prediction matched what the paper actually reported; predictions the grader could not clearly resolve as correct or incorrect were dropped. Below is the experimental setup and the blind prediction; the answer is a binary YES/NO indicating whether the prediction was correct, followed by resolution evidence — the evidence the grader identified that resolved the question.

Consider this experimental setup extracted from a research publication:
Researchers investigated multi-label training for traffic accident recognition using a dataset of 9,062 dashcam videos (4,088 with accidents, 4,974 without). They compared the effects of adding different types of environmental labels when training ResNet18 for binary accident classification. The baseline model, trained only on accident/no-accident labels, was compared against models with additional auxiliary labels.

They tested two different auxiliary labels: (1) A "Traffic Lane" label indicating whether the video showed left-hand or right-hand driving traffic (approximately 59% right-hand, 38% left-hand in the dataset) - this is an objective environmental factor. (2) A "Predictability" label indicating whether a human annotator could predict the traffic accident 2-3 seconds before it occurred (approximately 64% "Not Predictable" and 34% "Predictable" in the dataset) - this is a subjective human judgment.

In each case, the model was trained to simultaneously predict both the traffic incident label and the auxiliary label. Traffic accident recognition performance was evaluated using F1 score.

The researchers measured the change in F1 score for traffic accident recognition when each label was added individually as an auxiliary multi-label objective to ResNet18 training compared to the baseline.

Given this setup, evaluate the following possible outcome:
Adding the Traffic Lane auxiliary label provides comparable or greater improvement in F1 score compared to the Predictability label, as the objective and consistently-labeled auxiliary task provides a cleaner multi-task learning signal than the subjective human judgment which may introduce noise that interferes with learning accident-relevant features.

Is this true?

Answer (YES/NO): NO